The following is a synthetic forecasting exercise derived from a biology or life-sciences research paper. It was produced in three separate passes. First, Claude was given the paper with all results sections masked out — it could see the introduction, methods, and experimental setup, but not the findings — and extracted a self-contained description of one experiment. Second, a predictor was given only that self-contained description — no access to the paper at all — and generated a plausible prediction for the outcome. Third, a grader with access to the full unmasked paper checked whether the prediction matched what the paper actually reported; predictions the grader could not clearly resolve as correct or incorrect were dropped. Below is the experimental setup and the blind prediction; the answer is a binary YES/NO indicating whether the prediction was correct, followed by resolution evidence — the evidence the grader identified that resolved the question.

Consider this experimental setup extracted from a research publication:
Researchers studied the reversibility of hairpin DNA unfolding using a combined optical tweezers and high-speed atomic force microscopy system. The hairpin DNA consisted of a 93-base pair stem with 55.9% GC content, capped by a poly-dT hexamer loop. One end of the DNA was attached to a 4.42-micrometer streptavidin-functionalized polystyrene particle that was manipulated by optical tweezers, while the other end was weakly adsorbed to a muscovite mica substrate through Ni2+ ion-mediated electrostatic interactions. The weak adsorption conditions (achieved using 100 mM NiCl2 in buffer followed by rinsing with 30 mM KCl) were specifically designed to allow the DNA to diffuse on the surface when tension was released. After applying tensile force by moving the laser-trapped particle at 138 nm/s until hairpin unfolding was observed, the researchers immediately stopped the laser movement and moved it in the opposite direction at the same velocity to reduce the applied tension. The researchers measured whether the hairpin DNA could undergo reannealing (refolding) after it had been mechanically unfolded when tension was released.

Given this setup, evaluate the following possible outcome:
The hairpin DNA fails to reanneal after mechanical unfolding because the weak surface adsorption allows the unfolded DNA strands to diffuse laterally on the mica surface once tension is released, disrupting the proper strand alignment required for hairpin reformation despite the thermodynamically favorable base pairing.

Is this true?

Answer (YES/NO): NO